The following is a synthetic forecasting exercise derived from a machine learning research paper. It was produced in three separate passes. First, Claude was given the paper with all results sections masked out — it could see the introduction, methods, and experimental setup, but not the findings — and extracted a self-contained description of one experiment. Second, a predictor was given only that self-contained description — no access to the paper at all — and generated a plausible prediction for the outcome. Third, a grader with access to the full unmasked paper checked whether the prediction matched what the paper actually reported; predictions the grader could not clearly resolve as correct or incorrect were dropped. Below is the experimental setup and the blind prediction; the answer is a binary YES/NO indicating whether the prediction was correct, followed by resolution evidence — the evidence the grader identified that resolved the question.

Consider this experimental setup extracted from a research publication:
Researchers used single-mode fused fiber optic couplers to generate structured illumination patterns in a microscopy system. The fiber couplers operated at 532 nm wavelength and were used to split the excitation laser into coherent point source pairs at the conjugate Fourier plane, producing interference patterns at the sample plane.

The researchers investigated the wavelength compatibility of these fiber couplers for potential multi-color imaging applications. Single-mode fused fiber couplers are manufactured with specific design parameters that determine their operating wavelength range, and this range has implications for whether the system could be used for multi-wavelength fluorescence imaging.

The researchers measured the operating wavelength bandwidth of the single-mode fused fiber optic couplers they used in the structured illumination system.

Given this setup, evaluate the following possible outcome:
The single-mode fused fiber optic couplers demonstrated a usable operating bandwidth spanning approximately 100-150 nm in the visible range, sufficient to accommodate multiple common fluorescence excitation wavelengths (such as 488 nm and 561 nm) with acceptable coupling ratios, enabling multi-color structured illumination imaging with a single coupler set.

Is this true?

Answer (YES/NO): NO